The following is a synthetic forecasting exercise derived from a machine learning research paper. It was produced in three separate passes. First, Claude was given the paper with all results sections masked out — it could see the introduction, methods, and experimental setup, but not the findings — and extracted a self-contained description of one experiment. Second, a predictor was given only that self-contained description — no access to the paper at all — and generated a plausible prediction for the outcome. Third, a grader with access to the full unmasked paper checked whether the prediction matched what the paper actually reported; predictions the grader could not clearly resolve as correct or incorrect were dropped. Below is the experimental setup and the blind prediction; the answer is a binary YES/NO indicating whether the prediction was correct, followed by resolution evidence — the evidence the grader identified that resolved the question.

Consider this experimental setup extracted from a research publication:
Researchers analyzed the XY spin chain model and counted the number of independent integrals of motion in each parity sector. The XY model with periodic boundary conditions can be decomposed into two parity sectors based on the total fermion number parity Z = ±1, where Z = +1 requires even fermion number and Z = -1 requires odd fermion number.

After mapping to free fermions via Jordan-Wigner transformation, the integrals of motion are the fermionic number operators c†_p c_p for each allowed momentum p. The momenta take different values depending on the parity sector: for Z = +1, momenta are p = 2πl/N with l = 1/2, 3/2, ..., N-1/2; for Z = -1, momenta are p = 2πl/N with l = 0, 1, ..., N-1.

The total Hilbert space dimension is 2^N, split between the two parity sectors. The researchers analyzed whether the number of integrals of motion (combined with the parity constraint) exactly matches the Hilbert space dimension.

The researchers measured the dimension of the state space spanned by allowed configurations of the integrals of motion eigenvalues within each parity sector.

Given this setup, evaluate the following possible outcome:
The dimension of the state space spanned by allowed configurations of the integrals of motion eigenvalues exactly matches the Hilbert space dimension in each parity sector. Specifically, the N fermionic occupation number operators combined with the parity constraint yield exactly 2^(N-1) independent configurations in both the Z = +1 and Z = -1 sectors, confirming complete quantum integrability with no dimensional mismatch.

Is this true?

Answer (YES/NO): YES